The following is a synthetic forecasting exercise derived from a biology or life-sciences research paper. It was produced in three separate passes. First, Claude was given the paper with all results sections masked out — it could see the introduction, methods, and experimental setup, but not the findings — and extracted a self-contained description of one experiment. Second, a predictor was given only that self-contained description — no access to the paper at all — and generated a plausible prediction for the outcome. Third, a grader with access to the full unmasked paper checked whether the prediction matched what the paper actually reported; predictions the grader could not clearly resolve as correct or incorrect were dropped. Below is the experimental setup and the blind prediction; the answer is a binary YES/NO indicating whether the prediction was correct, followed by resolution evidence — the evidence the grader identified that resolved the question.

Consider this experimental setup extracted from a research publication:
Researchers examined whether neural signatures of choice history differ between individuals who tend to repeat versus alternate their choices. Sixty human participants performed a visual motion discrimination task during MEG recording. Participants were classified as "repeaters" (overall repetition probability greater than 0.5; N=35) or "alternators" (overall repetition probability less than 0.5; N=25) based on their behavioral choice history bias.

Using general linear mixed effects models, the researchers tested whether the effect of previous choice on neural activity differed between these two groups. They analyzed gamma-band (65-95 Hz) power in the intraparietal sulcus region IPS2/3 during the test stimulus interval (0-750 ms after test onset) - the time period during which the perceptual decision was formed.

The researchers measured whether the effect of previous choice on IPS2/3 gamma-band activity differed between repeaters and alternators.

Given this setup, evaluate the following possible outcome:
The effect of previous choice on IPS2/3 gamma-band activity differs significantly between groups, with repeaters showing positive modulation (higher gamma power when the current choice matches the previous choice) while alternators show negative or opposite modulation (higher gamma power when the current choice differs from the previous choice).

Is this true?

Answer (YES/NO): NO